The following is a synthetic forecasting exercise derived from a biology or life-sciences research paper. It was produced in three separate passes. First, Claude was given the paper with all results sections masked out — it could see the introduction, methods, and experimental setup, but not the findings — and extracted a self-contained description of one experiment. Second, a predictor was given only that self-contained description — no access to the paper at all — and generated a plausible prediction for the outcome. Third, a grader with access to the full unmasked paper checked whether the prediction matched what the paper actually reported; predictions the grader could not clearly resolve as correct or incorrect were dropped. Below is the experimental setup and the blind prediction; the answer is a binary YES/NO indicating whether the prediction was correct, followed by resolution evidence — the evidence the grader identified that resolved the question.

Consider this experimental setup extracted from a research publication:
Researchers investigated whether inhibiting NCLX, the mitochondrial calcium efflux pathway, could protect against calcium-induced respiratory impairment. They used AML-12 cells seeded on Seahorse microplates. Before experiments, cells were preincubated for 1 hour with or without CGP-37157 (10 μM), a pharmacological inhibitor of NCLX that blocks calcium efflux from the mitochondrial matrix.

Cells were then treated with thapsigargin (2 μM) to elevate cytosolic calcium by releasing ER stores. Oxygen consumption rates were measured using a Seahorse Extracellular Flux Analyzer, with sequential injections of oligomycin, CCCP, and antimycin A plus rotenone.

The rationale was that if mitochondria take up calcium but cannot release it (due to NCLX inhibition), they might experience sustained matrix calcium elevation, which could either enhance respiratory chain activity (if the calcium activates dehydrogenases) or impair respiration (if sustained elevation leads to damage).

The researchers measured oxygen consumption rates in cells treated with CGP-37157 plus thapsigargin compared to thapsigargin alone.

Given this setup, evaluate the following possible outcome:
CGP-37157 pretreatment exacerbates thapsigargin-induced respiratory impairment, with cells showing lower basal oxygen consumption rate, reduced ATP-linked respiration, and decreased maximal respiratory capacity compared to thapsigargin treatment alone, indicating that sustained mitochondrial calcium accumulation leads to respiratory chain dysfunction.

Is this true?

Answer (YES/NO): NO